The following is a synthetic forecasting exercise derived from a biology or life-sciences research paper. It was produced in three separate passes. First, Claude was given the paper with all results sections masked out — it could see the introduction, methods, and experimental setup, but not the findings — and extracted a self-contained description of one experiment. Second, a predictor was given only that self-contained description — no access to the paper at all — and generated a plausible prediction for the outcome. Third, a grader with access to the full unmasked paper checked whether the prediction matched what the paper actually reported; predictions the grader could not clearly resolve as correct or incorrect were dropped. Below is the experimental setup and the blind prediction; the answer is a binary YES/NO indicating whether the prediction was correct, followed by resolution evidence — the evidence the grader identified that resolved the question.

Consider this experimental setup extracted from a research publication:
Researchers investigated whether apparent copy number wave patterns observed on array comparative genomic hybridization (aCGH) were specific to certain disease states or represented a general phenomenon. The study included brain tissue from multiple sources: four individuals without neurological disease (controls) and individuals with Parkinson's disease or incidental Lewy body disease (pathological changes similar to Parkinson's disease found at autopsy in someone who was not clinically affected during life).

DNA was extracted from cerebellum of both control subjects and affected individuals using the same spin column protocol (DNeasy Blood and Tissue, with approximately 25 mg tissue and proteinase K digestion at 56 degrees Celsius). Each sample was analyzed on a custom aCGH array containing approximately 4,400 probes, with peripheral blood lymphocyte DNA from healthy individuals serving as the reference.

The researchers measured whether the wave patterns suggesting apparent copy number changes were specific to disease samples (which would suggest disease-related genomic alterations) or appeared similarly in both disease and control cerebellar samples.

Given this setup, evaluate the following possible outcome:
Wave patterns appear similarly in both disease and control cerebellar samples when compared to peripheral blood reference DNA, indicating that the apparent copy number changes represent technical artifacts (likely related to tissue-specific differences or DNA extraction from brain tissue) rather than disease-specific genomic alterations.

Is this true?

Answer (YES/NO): YES